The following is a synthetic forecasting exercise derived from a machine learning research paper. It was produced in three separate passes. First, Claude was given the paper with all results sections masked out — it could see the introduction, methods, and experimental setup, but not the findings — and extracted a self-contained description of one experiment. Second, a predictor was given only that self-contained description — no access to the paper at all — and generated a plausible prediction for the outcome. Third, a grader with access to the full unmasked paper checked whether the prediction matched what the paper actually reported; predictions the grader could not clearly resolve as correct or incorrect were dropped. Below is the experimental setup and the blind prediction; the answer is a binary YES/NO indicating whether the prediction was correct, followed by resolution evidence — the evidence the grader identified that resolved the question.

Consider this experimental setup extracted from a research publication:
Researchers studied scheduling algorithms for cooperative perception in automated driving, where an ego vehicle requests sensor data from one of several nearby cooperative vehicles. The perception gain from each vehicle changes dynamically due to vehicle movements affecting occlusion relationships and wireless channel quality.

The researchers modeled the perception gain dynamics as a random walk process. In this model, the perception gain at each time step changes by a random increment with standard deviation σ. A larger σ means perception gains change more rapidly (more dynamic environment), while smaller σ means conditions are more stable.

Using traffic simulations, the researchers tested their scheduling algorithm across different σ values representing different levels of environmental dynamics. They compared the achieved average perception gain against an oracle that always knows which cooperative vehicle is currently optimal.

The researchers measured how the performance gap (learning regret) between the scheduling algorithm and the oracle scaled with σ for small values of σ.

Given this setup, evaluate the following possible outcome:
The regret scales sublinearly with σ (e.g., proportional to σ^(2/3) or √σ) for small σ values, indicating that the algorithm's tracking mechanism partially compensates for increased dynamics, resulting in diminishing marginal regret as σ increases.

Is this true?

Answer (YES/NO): NO